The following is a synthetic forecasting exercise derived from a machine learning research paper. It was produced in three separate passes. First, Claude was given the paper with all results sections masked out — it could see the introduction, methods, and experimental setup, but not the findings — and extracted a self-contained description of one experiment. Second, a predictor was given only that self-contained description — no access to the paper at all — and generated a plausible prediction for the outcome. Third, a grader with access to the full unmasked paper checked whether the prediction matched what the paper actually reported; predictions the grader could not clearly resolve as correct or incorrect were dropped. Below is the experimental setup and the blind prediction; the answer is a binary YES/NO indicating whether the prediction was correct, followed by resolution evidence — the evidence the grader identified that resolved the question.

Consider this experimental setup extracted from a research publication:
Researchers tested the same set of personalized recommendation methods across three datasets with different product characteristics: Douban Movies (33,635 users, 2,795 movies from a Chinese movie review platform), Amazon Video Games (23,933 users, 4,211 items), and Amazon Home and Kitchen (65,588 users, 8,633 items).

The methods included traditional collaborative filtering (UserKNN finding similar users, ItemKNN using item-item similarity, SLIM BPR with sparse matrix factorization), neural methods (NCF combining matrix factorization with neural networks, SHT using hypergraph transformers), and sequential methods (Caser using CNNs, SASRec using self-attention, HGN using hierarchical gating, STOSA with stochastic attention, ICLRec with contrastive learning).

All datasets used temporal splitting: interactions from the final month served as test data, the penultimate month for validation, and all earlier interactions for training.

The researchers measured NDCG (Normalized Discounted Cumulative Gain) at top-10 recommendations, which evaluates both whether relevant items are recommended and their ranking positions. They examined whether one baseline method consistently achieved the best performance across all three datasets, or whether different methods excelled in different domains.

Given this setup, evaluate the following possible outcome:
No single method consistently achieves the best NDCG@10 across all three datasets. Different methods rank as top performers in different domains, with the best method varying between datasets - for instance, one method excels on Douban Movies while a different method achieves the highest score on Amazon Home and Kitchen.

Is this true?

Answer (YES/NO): YES